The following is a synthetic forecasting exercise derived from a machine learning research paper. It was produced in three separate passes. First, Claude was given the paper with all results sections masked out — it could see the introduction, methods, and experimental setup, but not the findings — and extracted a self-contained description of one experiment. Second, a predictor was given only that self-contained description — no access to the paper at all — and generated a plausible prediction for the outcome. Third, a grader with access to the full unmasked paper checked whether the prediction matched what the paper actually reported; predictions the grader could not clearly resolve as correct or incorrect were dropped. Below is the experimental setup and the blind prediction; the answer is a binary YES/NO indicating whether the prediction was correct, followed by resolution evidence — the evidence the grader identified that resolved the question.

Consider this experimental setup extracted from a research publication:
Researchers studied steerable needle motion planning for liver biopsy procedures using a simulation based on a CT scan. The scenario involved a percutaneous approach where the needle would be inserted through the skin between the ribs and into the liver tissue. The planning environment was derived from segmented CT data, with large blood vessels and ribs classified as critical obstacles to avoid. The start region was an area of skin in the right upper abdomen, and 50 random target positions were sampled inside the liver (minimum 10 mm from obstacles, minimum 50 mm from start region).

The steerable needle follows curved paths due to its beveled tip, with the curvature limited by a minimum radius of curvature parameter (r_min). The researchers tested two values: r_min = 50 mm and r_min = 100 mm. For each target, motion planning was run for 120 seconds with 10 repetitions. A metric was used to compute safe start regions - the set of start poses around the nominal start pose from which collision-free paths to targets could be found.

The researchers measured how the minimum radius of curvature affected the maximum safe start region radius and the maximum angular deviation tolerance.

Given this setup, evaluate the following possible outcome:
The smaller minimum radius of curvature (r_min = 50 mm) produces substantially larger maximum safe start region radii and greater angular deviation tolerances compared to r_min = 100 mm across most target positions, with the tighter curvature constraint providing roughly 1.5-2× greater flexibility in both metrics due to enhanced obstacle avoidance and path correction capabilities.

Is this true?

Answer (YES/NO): NO